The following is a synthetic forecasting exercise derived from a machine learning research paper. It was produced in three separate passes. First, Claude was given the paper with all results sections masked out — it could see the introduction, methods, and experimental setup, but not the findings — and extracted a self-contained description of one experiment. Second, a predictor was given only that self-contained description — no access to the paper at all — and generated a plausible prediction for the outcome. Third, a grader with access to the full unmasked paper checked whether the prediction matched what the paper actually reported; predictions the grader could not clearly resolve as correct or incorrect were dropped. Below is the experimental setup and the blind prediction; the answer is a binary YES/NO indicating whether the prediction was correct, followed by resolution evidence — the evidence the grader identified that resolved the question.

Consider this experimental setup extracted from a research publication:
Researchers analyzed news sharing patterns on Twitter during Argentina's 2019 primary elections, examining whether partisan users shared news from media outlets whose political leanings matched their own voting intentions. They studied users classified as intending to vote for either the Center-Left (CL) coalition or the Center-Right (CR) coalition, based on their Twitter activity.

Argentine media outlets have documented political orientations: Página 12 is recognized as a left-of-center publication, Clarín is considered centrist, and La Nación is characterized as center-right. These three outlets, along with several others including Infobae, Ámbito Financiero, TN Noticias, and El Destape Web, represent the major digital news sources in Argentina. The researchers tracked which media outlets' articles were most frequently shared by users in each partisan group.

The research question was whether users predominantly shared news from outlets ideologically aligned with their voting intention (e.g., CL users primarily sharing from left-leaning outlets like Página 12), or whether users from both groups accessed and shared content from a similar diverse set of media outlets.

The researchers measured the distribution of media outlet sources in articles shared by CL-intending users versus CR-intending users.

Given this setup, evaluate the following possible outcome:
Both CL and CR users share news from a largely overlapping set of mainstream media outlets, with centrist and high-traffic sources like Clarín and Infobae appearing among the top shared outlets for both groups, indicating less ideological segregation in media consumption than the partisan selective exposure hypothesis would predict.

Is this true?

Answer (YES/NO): NO